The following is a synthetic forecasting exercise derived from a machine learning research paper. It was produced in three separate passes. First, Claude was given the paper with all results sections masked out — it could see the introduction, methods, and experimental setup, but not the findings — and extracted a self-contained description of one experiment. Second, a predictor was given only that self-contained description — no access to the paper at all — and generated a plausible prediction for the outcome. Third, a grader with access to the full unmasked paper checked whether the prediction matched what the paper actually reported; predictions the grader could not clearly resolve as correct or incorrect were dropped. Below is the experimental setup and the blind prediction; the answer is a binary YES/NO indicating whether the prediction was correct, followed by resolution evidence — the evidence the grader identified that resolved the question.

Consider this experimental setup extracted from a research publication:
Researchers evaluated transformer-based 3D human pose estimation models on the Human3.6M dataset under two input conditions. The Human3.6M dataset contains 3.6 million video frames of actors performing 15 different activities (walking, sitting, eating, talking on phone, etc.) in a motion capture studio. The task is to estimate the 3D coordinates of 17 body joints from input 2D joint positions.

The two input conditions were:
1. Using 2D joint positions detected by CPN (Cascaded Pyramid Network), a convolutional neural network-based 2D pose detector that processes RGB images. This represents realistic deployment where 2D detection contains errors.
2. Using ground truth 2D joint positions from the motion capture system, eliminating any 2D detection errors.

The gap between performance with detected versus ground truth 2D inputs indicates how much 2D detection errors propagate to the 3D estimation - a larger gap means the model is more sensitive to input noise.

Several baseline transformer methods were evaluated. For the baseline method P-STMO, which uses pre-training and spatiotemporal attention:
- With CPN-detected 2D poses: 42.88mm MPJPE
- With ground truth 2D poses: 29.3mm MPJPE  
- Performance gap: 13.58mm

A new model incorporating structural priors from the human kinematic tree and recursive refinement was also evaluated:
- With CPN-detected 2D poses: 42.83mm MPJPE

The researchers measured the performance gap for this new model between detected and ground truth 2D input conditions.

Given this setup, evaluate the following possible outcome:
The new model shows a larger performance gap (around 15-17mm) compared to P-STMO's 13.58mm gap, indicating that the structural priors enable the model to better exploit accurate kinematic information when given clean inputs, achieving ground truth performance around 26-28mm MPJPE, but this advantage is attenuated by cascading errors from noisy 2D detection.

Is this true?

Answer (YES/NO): NO